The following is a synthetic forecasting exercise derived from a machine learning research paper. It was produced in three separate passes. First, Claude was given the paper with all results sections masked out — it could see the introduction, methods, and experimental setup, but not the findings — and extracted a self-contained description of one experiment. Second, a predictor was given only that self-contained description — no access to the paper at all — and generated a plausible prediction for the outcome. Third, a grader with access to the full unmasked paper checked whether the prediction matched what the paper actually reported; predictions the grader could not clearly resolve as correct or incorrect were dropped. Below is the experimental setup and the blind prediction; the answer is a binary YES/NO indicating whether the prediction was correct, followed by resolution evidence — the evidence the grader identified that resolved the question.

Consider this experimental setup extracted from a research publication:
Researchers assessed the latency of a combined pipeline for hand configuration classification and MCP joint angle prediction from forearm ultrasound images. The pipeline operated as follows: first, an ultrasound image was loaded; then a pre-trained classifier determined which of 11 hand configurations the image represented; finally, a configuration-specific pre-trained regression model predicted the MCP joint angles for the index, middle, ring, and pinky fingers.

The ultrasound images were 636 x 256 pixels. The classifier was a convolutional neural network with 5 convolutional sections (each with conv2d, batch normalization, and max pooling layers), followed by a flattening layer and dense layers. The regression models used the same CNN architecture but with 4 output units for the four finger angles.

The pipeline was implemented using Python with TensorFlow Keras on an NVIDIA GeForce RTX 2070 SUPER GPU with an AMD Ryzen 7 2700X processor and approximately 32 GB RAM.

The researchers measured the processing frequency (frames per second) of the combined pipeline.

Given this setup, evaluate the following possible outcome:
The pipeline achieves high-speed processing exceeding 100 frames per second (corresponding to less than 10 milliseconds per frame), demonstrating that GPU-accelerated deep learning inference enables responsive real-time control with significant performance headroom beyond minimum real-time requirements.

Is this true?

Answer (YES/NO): NO